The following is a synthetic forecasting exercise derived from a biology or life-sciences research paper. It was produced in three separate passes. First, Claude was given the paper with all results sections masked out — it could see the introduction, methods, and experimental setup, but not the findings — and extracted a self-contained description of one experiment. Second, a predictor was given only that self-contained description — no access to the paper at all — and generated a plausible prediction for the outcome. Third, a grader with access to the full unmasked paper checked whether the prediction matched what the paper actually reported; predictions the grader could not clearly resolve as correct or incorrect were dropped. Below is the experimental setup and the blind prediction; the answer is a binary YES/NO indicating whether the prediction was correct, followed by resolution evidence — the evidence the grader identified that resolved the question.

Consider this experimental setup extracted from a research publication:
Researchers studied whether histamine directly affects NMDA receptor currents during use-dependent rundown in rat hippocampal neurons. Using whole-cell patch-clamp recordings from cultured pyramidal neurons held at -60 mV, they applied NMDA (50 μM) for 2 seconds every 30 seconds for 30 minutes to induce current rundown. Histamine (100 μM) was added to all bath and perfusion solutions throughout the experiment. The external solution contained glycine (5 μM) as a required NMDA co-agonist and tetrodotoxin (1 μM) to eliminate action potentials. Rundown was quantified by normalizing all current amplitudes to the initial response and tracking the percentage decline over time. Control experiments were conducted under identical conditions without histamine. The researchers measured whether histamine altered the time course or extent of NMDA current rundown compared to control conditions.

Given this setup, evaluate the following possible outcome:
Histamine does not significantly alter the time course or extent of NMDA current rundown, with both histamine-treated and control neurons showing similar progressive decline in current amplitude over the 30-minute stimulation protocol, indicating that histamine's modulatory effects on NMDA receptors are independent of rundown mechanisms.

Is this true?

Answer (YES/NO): YES